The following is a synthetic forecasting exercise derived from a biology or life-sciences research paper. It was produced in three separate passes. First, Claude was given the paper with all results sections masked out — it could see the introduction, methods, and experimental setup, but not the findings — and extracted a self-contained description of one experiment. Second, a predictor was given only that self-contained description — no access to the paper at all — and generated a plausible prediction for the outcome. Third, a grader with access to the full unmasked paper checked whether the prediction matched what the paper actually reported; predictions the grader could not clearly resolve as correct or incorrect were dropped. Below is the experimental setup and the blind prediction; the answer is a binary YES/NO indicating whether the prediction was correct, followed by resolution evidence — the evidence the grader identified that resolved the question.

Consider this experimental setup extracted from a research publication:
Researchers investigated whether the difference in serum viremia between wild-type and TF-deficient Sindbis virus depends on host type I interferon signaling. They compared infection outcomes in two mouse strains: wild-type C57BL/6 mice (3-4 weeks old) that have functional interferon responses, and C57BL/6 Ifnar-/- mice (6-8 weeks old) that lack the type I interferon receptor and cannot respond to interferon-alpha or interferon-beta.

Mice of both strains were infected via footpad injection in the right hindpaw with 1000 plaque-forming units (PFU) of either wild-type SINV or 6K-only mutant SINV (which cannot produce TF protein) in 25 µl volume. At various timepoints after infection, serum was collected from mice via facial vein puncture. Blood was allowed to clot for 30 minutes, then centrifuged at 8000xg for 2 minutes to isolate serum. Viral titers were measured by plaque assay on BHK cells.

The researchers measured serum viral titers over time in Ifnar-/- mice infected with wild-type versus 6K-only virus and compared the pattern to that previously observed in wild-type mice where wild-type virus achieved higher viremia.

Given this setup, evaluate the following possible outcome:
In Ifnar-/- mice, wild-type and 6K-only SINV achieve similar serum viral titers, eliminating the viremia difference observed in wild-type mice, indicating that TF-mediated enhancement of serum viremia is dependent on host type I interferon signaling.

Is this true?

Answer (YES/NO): YES